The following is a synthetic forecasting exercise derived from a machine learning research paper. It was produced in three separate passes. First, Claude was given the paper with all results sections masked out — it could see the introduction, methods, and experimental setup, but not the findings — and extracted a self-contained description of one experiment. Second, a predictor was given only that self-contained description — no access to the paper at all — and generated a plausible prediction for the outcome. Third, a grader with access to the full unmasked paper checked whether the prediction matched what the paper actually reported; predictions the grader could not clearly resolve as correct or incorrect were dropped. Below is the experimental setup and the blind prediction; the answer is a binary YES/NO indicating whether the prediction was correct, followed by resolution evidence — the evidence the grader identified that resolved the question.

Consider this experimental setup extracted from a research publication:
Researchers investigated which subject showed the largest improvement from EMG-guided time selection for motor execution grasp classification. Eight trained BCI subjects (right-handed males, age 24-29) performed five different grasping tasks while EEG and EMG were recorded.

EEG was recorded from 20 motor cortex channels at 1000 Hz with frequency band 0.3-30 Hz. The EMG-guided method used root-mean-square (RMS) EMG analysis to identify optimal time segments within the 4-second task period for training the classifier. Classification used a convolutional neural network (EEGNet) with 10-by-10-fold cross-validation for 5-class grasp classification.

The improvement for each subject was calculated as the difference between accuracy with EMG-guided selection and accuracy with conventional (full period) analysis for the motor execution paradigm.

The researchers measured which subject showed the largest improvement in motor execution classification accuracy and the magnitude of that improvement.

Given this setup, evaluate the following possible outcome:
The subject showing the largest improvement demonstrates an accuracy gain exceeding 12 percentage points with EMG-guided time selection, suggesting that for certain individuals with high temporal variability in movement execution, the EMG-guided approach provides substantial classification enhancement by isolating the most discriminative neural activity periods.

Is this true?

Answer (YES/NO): YES